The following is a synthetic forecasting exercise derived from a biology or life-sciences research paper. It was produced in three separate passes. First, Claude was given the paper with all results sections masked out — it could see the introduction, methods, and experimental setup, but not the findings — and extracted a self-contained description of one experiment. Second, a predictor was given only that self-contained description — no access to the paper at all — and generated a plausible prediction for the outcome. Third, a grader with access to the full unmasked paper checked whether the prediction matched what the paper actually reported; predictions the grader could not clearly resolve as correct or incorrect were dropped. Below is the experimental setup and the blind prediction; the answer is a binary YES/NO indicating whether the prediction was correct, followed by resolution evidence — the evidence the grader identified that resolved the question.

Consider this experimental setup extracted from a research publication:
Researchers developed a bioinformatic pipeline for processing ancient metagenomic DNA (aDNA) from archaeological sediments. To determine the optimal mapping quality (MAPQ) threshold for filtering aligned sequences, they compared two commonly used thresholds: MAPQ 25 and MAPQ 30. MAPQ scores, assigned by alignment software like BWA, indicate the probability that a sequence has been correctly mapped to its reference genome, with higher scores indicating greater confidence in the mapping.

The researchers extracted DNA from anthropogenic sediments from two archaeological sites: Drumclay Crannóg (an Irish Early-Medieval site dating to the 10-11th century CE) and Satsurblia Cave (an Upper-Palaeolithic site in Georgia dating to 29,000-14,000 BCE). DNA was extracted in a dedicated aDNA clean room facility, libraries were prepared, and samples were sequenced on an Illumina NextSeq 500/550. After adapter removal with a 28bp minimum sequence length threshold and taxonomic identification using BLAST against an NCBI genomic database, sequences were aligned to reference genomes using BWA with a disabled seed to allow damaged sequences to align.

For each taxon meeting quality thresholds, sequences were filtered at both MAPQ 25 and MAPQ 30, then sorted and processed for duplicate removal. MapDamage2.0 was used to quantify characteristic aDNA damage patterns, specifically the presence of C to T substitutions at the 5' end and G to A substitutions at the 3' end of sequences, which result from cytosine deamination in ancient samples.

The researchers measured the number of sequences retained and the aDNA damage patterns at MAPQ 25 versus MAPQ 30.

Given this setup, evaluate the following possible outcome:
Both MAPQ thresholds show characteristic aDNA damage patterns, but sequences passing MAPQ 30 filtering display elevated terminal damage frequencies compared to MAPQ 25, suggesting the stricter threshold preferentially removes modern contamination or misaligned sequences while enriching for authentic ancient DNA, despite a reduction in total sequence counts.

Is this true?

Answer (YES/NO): NO